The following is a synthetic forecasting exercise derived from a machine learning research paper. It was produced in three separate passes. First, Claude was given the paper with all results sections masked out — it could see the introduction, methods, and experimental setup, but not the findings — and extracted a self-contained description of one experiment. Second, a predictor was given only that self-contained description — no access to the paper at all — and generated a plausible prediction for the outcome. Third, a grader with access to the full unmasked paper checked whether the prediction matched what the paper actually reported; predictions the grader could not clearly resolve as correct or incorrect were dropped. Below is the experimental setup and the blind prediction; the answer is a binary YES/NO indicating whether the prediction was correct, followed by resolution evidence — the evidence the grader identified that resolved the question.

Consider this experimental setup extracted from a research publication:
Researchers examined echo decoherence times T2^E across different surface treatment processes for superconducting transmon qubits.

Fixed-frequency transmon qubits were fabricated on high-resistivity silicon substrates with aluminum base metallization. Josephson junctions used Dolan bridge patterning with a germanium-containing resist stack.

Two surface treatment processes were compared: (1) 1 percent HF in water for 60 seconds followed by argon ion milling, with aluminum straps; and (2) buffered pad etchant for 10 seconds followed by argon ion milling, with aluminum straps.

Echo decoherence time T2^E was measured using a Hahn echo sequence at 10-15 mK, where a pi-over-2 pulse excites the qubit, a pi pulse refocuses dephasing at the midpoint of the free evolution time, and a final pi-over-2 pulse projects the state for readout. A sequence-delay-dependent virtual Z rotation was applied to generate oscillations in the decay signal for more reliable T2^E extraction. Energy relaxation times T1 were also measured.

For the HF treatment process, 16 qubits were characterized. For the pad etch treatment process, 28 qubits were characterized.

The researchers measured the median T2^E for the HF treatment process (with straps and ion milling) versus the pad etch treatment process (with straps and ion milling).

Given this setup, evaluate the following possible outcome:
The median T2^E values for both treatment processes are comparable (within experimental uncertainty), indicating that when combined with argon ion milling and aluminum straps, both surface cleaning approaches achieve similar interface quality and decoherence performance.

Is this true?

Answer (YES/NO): YES